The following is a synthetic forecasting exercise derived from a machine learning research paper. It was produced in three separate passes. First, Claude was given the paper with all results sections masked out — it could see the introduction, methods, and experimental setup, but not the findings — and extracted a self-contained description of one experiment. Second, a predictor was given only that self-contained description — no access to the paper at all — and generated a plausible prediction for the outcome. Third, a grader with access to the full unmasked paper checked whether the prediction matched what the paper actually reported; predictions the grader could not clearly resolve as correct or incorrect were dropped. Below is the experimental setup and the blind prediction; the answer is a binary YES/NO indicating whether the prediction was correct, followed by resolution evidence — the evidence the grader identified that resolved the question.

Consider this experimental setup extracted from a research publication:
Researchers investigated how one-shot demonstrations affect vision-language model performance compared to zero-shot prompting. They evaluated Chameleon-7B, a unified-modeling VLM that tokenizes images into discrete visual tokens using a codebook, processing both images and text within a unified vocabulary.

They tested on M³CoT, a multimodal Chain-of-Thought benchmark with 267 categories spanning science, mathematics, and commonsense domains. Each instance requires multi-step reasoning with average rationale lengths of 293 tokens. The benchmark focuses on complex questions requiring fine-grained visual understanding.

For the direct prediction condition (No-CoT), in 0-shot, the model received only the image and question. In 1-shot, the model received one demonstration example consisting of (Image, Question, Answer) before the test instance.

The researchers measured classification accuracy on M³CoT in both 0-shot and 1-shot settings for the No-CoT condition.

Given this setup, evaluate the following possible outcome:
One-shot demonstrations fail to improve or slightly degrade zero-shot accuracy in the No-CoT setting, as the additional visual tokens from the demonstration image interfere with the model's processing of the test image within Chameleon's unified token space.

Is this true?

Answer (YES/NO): NO